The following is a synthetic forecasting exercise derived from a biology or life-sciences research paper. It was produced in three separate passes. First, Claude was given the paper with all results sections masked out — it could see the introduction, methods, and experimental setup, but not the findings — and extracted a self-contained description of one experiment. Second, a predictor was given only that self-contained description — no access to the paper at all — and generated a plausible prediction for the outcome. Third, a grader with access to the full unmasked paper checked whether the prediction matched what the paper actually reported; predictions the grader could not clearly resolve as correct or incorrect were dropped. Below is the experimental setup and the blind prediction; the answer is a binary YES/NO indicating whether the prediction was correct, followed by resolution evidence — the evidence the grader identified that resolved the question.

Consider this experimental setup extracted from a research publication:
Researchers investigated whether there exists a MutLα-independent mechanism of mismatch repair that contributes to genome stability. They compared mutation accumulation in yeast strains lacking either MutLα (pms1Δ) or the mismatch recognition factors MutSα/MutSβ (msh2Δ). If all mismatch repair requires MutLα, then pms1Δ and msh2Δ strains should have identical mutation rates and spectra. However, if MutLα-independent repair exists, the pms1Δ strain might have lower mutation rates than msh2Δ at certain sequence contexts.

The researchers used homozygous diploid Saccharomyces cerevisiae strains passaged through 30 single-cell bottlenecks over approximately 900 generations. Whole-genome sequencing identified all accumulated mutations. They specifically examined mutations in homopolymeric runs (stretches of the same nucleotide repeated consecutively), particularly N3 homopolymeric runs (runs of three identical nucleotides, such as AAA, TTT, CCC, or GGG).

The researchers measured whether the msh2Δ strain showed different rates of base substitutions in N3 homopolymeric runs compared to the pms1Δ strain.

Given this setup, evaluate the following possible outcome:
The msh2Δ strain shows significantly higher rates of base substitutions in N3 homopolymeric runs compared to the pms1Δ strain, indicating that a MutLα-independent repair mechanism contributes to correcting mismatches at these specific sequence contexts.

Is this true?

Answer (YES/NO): YES